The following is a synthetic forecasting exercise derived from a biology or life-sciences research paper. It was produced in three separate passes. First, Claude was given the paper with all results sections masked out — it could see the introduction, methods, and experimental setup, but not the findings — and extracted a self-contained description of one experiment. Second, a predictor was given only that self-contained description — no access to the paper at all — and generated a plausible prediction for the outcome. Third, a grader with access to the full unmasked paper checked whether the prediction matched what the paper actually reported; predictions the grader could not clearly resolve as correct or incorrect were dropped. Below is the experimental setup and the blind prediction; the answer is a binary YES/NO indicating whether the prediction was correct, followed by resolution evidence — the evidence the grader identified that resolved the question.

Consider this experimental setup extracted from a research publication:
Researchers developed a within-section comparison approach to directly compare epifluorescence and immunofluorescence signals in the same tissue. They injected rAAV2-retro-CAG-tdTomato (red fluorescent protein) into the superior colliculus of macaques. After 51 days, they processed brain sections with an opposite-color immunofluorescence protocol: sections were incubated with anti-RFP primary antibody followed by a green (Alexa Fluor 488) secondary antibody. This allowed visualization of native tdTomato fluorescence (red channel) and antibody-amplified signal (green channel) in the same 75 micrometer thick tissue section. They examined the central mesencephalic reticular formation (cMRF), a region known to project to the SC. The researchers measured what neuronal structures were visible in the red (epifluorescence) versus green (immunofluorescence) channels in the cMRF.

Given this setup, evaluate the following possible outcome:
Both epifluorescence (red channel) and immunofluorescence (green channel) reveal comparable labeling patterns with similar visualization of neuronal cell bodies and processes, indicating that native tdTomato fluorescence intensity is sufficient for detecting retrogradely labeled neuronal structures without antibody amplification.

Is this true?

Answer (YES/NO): NO